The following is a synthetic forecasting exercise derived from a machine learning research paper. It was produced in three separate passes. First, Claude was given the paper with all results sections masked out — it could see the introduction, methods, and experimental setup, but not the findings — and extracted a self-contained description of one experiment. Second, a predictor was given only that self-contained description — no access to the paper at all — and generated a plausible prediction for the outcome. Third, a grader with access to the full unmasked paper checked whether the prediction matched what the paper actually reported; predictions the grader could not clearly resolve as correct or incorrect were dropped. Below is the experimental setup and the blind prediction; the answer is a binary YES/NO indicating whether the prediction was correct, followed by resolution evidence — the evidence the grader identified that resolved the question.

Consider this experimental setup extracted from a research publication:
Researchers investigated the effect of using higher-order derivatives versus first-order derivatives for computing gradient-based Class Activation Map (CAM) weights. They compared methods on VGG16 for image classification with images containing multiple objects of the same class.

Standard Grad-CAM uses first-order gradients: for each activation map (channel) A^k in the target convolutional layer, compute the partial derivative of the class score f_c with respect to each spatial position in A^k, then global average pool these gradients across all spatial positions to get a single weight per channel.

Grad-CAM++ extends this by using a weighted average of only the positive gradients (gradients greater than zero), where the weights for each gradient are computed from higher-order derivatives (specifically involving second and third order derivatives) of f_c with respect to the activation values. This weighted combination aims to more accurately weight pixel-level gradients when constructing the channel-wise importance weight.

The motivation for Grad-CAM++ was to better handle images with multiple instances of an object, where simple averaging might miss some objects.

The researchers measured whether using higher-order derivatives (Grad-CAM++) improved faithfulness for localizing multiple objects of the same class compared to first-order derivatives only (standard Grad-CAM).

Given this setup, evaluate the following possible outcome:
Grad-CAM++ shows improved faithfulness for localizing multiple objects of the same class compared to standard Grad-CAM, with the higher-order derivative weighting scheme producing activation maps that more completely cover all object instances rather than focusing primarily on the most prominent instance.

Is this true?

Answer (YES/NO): NO